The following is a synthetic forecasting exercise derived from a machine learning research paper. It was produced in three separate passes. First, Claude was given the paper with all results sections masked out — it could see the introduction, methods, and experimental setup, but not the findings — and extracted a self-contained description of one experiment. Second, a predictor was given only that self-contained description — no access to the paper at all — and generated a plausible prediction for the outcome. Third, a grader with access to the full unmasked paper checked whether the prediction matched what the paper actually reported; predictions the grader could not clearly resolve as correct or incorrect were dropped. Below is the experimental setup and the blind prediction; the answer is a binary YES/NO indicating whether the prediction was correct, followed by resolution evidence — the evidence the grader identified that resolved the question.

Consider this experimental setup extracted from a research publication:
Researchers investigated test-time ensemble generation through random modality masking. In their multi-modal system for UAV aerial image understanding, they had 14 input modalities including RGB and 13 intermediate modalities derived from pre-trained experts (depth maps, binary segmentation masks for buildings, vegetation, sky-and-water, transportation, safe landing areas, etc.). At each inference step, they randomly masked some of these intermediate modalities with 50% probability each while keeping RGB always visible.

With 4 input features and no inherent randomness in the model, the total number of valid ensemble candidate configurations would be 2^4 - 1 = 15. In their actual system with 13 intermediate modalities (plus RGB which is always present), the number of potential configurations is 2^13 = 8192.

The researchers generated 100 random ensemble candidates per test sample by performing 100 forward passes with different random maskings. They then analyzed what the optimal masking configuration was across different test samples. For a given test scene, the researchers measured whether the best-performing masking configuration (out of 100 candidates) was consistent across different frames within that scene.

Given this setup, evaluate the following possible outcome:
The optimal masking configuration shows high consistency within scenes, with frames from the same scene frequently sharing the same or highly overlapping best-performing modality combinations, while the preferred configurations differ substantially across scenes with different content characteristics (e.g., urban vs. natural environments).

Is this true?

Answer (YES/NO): NO